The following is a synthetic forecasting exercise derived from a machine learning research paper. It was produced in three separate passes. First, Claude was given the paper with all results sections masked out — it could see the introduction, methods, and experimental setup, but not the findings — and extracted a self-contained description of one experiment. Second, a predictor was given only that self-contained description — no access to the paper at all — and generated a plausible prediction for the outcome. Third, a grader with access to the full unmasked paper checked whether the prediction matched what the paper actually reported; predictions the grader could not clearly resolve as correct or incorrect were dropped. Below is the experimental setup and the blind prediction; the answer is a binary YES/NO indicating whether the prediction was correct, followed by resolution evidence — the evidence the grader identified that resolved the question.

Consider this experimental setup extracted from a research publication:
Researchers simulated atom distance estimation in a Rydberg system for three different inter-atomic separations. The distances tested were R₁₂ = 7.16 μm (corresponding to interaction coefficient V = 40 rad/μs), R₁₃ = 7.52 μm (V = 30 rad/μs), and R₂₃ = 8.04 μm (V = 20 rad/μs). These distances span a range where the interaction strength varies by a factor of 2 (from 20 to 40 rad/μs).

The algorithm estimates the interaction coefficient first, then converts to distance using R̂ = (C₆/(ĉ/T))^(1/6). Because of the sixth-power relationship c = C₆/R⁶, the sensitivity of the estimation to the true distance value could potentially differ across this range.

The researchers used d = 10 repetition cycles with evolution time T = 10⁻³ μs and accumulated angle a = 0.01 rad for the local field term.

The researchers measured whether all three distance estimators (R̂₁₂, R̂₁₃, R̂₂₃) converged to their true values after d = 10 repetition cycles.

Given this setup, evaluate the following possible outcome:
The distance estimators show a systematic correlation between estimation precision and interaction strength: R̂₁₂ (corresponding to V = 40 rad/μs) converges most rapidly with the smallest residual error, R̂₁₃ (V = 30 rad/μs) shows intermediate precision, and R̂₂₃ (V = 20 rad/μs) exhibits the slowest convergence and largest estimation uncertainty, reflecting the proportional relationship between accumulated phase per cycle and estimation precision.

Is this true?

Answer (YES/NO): NO